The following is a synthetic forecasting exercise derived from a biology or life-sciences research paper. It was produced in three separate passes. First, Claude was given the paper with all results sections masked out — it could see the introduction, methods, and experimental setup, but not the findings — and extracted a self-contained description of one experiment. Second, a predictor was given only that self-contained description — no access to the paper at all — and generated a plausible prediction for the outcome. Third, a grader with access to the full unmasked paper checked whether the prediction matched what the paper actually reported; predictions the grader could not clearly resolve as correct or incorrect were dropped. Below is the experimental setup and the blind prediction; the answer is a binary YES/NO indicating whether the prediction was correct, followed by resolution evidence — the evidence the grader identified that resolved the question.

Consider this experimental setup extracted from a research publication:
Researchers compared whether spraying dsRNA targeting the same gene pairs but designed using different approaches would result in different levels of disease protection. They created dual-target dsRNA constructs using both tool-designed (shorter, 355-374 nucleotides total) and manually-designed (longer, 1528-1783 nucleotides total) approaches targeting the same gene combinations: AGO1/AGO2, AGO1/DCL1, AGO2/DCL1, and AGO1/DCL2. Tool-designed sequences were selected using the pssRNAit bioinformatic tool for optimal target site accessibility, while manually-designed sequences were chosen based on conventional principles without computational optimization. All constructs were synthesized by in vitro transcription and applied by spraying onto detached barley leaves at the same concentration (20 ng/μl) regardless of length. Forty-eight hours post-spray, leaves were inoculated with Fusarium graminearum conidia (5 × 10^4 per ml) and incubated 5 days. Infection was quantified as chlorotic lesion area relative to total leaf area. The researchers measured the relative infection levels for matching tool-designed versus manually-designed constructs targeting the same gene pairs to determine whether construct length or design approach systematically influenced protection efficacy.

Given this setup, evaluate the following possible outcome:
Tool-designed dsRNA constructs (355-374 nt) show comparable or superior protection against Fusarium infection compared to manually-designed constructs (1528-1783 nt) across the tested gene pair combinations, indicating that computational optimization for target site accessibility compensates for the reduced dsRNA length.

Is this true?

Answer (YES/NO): YES